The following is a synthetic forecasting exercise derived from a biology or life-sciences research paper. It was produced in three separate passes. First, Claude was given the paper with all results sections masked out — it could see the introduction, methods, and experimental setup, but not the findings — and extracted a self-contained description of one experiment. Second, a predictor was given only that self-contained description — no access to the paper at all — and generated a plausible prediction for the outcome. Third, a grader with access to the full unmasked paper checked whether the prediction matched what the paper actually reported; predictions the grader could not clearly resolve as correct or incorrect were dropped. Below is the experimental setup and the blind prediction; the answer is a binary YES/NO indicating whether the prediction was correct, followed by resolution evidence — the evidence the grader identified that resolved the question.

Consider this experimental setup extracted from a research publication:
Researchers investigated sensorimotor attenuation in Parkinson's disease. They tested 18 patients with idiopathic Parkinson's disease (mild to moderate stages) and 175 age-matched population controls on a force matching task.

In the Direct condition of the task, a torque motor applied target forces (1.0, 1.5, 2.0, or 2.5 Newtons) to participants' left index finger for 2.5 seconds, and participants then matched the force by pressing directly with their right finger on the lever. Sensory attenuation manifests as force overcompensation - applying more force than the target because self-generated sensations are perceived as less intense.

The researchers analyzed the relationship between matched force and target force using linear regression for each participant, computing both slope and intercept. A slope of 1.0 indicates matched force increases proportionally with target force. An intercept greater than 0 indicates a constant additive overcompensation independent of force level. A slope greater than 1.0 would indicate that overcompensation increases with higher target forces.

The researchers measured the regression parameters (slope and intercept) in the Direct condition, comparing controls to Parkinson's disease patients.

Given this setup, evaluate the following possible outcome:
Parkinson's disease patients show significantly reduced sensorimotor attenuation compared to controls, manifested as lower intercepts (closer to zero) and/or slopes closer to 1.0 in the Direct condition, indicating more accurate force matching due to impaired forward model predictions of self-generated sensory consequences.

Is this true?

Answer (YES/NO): NO